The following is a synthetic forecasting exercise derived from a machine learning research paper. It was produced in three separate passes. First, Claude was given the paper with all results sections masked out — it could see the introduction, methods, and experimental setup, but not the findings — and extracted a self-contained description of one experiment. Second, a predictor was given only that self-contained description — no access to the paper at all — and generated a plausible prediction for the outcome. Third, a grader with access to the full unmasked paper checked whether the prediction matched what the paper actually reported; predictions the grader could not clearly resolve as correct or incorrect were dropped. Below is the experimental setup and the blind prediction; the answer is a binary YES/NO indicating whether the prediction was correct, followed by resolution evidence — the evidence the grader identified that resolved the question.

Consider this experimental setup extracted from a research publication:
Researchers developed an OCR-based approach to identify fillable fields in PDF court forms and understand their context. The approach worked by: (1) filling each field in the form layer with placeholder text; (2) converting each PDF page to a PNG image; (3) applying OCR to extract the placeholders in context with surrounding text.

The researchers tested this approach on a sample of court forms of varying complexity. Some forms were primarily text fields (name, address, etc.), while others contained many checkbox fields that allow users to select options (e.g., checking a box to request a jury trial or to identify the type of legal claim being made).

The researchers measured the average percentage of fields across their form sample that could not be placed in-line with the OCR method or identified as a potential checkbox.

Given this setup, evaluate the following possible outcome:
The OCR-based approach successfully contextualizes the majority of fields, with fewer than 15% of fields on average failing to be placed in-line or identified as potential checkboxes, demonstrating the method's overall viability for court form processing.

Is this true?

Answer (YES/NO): YES